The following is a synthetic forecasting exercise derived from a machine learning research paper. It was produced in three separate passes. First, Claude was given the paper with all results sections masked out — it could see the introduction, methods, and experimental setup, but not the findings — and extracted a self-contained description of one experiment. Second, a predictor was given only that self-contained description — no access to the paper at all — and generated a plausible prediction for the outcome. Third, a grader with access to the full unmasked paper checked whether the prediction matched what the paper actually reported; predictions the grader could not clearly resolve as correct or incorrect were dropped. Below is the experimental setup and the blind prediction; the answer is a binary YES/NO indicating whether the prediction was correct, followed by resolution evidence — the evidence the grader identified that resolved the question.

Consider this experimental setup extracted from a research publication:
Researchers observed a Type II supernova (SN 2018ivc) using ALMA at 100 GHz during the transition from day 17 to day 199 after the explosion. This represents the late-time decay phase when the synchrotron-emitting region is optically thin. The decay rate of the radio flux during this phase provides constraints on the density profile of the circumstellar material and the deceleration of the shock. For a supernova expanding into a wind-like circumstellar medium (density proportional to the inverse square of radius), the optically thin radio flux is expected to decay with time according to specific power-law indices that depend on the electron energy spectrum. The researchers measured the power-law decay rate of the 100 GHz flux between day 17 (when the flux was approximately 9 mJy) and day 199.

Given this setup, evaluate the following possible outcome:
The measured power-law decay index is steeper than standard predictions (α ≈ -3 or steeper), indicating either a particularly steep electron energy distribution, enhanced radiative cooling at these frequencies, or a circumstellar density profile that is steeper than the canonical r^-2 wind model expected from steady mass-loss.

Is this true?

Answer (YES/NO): NO